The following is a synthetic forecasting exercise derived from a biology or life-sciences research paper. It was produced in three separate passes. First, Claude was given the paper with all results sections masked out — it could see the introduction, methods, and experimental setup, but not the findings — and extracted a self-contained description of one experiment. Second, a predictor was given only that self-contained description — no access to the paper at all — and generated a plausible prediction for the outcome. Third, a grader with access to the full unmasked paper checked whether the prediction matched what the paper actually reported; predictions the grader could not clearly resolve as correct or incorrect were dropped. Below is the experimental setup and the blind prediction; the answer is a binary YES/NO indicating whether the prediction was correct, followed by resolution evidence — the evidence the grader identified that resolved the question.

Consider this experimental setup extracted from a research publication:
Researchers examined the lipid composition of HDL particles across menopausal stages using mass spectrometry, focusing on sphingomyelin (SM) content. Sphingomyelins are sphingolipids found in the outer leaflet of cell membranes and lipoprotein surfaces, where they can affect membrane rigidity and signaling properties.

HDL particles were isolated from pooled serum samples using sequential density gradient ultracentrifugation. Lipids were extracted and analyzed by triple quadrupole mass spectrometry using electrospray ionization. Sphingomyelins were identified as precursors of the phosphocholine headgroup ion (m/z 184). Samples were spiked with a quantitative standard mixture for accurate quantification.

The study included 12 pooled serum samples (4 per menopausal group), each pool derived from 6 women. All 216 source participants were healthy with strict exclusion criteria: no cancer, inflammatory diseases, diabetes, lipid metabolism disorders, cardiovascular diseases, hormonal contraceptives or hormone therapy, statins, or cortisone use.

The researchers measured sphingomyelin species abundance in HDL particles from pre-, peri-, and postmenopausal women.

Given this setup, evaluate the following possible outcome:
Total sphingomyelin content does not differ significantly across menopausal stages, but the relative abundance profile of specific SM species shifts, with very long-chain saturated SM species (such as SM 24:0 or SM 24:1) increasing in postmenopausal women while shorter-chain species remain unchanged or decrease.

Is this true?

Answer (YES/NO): NO